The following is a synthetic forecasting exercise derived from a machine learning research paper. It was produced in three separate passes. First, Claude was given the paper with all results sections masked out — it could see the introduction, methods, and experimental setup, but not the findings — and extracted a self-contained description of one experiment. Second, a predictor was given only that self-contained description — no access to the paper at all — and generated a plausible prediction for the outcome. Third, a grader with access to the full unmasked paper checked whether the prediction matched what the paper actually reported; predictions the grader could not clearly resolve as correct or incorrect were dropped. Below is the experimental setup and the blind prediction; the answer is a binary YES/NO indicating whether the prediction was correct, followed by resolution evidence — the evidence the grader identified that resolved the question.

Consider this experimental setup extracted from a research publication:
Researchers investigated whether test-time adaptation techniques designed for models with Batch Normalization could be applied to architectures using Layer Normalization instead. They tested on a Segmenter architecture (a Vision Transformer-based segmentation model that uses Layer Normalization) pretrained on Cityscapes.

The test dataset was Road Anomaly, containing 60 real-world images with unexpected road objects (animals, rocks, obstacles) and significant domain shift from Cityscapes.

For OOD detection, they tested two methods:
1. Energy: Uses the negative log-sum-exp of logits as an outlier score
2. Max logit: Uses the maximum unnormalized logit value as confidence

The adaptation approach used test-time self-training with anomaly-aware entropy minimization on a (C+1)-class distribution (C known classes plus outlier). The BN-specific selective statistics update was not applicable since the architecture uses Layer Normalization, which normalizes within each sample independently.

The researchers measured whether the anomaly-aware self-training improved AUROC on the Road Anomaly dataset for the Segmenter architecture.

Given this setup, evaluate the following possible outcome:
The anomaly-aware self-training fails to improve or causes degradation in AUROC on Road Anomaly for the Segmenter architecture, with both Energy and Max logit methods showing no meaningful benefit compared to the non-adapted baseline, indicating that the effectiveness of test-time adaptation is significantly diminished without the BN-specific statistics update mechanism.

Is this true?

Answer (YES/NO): NO